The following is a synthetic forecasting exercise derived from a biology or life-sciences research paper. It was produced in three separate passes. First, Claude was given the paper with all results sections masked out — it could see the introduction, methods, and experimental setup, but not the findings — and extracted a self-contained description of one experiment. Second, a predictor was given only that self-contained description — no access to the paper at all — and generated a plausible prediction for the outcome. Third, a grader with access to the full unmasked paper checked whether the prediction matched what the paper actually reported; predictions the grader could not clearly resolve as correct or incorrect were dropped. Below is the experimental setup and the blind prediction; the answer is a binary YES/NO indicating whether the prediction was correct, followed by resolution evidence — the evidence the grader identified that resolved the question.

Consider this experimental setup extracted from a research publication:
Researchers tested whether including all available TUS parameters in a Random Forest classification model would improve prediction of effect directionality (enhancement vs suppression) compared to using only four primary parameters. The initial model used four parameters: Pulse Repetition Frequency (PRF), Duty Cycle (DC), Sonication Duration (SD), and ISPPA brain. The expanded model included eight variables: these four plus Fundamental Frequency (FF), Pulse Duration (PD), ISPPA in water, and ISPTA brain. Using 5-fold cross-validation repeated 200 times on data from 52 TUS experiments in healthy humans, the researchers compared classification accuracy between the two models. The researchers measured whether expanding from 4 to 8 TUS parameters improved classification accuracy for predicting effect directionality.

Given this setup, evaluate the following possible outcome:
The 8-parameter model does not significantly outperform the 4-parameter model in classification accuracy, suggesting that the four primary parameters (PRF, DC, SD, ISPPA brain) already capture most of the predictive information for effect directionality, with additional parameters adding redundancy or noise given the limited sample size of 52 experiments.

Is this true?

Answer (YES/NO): YES